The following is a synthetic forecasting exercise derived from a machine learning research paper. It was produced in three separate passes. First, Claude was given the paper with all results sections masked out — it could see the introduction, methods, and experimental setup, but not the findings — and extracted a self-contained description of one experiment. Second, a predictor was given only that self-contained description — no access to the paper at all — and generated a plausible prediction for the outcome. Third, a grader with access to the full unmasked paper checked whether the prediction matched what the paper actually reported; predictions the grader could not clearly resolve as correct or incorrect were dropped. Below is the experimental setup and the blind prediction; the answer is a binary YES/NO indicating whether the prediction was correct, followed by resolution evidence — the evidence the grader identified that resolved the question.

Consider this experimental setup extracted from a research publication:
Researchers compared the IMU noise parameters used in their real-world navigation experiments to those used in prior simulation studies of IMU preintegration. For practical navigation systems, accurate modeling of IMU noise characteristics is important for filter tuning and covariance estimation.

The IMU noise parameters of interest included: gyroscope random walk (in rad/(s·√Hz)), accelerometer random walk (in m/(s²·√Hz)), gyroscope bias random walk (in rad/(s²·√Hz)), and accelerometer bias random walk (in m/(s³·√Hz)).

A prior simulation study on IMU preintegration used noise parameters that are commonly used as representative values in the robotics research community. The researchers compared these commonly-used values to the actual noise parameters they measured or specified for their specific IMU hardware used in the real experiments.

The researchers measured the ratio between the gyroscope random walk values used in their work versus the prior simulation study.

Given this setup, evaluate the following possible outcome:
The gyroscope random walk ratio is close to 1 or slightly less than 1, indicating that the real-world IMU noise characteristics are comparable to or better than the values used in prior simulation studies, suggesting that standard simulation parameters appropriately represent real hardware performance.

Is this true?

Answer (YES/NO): NO